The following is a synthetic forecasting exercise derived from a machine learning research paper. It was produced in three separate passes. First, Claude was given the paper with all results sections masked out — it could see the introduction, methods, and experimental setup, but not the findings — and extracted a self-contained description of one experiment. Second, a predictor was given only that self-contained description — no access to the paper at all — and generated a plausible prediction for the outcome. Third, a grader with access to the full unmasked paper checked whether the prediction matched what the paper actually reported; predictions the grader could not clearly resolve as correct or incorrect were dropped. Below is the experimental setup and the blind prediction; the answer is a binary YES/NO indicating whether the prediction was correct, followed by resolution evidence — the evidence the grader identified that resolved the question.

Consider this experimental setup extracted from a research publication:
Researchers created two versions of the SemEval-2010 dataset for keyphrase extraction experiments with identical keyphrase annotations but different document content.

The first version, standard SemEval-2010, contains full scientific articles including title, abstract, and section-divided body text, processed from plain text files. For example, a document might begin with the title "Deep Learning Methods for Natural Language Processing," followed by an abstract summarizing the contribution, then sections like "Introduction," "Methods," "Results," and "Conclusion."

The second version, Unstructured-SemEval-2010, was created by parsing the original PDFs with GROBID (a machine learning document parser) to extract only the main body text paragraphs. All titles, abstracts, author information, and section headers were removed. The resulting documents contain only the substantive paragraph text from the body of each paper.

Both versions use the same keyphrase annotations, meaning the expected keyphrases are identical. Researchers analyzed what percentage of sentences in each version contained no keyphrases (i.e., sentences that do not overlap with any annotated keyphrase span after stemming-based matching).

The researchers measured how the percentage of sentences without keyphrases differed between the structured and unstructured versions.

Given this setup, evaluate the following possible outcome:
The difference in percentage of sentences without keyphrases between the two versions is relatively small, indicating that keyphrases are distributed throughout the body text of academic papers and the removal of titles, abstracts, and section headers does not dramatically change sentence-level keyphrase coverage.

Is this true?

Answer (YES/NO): NO